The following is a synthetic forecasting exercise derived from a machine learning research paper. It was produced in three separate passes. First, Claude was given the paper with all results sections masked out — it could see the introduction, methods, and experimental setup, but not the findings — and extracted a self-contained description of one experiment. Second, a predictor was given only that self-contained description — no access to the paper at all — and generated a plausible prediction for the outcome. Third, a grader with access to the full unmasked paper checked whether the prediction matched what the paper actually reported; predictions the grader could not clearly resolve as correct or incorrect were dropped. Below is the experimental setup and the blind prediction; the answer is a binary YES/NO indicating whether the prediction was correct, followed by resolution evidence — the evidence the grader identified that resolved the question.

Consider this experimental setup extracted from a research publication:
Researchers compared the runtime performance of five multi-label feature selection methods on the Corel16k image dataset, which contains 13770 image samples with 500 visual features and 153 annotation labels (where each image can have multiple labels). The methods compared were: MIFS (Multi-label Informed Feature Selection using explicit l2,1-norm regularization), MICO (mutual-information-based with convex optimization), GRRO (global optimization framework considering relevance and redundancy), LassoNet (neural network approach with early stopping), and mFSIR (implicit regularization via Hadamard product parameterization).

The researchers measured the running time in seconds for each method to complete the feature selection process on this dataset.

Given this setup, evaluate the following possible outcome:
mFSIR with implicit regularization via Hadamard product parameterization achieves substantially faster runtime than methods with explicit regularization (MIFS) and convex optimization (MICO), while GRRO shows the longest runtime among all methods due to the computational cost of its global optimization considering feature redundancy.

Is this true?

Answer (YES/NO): NO